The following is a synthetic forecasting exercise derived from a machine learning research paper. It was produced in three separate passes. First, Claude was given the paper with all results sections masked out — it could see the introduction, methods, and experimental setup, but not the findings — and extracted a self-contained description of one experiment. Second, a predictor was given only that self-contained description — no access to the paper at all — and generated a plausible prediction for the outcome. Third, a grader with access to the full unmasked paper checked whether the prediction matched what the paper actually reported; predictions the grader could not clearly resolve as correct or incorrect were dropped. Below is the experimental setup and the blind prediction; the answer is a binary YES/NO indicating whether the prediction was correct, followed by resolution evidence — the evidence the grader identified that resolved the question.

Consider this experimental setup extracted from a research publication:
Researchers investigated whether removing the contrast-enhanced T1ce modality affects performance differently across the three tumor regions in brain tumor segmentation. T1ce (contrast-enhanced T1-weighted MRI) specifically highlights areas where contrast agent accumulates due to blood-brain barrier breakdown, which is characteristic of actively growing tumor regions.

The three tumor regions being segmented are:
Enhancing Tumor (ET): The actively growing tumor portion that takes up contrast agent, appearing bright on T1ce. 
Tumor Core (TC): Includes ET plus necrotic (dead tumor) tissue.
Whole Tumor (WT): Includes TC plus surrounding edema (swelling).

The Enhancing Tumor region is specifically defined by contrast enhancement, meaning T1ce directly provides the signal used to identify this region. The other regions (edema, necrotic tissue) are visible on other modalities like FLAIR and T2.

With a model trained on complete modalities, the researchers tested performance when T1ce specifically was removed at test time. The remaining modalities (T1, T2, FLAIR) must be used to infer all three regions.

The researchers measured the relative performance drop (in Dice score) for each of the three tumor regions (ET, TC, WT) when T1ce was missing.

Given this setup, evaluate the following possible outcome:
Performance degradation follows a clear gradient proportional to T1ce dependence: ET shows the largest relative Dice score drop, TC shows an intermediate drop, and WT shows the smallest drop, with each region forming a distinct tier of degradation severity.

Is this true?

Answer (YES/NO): YES